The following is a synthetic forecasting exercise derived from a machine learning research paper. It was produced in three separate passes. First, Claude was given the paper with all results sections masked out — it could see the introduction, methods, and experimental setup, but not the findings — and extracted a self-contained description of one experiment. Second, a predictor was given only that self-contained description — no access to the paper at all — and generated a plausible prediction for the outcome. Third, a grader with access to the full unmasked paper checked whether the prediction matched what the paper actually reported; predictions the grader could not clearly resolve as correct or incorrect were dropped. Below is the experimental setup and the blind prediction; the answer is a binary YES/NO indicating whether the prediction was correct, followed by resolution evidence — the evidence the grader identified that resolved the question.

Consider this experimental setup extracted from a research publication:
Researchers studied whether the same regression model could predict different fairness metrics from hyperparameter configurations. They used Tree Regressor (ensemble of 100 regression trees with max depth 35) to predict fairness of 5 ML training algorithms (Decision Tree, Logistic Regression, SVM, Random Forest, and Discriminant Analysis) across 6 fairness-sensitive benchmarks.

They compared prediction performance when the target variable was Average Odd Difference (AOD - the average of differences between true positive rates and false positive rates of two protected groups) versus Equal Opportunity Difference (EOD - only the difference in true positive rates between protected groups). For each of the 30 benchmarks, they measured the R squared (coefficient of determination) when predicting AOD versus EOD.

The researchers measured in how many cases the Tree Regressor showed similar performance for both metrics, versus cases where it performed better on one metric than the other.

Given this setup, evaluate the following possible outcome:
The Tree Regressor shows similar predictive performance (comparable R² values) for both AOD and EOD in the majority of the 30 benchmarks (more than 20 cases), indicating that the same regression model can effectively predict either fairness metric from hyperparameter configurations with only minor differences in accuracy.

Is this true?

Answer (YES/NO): NO